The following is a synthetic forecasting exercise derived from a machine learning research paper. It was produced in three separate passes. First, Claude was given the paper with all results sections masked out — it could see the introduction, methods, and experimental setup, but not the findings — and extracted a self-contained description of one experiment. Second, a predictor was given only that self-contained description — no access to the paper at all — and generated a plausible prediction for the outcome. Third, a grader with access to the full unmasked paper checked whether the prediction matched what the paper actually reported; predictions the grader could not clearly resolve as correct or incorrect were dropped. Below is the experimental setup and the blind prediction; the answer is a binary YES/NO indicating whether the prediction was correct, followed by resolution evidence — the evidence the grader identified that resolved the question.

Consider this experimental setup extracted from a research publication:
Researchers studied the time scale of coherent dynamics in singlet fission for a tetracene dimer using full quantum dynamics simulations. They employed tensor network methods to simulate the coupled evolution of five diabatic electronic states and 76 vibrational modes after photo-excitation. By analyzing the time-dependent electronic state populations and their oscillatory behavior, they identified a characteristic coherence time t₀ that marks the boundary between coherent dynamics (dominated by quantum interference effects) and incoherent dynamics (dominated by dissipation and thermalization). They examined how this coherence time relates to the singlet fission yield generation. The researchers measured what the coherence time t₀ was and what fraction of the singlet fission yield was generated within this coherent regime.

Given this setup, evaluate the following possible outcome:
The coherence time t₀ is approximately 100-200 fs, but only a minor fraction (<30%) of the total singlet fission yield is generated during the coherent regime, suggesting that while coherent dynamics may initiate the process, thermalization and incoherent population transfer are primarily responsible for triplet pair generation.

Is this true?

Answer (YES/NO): NO